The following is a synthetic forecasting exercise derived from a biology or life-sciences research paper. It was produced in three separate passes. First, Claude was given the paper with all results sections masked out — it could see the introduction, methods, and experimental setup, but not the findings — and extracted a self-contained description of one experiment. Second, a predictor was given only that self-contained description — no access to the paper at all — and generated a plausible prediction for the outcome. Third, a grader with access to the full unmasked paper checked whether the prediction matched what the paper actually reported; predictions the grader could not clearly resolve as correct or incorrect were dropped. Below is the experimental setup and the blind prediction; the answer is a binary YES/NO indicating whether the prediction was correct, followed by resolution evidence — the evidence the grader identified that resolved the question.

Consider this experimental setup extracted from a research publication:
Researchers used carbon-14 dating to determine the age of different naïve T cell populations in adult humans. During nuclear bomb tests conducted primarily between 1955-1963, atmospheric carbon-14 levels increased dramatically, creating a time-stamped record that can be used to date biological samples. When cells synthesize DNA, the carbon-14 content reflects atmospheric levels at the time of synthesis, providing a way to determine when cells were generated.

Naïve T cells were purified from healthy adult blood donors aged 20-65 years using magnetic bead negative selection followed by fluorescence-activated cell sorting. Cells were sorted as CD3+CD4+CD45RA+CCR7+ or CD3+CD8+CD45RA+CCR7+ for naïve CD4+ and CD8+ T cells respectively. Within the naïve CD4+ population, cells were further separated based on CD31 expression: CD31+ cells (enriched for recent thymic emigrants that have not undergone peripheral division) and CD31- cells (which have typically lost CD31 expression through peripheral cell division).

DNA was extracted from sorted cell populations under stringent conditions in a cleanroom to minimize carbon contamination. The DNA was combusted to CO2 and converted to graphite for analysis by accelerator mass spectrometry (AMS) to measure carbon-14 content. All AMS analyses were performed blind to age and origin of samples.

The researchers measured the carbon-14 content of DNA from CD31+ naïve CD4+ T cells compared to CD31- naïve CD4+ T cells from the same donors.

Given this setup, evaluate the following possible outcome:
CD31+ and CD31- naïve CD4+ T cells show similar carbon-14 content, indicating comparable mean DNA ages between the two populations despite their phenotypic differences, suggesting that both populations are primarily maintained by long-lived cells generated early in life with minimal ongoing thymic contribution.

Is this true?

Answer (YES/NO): NO